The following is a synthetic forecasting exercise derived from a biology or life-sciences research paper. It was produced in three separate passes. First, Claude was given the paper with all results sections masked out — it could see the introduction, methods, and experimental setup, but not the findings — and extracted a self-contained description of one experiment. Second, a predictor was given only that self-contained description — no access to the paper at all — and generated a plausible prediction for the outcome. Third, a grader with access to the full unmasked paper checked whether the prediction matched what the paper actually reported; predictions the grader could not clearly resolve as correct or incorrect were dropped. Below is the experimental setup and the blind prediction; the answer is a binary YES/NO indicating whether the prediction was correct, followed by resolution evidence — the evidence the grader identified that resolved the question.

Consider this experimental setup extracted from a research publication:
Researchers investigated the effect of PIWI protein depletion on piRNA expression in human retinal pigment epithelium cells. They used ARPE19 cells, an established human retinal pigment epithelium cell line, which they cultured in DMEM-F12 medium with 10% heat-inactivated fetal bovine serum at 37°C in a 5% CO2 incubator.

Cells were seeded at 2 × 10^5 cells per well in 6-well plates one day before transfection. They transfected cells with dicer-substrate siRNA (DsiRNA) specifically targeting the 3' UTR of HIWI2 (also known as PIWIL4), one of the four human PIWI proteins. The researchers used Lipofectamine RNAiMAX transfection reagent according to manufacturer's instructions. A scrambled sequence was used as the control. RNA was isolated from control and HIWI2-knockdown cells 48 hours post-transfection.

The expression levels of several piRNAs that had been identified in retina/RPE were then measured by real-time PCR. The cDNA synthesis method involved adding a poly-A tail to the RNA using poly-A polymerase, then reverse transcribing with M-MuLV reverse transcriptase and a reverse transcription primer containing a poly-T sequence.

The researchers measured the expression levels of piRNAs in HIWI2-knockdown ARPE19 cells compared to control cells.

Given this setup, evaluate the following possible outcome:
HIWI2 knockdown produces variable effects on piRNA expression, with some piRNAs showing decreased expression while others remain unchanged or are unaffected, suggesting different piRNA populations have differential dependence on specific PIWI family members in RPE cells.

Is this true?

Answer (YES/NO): NO